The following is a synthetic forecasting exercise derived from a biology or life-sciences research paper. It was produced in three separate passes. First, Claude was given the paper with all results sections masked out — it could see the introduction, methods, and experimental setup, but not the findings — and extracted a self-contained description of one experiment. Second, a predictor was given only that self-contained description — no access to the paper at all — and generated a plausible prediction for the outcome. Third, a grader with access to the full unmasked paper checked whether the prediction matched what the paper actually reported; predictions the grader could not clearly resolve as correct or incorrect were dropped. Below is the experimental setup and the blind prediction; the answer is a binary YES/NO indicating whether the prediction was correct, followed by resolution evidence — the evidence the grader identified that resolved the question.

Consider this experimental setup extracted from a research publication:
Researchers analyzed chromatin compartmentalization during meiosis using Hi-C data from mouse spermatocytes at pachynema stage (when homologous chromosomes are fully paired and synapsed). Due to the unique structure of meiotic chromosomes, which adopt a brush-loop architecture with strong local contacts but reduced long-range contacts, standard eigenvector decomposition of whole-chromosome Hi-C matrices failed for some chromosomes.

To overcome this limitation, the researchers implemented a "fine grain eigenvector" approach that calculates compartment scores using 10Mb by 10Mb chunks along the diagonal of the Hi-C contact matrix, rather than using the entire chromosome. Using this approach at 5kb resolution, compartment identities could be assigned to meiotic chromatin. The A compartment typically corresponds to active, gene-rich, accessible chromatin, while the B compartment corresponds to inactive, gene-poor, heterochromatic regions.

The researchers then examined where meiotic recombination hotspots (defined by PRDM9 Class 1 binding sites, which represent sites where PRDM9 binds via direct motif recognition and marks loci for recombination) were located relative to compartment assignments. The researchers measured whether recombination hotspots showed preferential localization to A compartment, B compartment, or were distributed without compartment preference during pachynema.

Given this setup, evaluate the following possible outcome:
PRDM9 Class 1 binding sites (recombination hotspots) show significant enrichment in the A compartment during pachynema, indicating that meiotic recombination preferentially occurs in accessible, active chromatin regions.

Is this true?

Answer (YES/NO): NO